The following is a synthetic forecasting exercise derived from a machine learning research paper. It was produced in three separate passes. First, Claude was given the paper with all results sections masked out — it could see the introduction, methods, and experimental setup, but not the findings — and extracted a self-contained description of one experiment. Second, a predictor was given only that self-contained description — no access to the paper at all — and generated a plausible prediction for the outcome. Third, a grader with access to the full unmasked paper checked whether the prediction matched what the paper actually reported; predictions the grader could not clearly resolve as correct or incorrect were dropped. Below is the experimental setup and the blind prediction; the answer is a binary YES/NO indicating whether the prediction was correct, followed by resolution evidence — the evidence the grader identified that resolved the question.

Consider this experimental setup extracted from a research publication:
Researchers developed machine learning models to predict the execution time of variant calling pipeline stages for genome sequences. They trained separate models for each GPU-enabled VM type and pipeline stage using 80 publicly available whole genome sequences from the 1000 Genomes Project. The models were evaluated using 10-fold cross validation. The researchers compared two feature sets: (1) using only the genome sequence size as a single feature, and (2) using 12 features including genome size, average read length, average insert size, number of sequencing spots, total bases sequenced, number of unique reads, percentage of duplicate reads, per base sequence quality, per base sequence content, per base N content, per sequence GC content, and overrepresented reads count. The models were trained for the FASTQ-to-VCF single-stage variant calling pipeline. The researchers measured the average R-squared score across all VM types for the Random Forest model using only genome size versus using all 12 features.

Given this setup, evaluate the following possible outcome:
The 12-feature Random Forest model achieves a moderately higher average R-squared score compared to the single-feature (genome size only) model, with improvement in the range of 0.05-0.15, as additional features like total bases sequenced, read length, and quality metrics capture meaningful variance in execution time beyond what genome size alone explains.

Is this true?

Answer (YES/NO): NO